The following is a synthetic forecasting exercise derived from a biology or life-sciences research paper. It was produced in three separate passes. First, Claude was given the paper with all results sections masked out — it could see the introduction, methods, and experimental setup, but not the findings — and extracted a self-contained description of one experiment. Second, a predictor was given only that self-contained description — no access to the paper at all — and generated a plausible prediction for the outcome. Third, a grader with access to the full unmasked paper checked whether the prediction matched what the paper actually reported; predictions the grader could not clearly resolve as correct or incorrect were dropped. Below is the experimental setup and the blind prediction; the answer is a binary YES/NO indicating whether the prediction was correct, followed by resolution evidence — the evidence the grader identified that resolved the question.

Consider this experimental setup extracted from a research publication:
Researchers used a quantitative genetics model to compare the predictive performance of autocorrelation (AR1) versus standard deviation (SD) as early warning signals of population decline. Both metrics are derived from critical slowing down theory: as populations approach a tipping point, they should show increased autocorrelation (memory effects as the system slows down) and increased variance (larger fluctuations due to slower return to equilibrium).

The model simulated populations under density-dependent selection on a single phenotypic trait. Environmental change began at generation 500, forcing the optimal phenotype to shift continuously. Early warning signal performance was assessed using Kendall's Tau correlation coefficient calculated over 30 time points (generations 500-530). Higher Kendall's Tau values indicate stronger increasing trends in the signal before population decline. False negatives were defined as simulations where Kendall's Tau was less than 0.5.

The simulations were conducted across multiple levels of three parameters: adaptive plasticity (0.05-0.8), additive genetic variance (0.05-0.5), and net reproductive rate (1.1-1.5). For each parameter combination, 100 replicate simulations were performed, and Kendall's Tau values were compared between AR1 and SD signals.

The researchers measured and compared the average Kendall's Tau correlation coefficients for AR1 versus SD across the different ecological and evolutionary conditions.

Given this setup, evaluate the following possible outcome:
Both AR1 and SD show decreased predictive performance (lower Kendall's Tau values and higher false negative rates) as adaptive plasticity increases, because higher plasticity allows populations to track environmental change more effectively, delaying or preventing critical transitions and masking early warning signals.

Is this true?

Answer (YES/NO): NO